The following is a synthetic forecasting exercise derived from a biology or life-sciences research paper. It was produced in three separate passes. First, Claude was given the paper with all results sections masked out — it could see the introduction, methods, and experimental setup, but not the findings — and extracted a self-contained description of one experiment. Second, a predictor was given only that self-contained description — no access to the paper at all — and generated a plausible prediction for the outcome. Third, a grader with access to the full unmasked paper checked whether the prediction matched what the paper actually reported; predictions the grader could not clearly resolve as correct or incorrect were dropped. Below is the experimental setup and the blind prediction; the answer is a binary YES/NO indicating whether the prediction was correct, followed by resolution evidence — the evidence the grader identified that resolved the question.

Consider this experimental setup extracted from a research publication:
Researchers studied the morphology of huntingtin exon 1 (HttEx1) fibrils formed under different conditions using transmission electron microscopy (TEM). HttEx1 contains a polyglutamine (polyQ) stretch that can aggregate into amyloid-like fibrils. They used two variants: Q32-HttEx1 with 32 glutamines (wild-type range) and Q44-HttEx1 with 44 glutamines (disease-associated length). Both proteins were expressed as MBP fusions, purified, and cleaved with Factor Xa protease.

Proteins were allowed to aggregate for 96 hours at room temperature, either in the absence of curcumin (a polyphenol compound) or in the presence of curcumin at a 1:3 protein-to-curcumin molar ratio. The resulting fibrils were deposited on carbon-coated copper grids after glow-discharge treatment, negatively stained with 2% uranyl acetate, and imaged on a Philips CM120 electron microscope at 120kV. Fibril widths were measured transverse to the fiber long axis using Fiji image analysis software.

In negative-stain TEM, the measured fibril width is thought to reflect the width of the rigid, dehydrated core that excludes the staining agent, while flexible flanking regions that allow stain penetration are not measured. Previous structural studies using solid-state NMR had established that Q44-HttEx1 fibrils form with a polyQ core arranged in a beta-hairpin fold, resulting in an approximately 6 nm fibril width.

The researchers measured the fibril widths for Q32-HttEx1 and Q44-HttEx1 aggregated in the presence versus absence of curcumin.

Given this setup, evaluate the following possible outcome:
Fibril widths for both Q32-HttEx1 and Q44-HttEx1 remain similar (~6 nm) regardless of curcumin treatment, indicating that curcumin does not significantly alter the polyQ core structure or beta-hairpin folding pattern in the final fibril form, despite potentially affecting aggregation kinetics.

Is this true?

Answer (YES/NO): NO